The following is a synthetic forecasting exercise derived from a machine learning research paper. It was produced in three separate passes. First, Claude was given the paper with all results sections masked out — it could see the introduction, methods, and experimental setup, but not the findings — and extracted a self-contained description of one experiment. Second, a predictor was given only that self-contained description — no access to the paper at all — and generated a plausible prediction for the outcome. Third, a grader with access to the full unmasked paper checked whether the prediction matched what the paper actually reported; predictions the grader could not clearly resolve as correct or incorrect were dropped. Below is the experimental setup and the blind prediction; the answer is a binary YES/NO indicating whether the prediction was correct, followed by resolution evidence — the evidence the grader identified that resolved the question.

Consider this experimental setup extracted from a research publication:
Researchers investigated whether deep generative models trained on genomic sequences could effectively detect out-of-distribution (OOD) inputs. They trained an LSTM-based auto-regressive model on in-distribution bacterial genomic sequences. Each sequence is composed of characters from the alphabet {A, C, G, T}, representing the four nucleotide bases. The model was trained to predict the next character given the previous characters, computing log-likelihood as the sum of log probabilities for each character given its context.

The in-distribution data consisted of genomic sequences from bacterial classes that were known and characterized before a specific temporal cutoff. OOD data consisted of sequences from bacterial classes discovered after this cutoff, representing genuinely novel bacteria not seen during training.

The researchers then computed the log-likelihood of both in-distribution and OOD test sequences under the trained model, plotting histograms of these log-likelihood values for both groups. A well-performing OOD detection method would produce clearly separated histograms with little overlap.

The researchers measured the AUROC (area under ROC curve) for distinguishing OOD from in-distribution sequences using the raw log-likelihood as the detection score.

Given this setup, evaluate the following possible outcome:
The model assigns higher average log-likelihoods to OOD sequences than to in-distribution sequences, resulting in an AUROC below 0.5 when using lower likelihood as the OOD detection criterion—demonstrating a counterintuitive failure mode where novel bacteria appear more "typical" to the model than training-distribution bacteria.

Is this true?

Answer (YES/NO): NO